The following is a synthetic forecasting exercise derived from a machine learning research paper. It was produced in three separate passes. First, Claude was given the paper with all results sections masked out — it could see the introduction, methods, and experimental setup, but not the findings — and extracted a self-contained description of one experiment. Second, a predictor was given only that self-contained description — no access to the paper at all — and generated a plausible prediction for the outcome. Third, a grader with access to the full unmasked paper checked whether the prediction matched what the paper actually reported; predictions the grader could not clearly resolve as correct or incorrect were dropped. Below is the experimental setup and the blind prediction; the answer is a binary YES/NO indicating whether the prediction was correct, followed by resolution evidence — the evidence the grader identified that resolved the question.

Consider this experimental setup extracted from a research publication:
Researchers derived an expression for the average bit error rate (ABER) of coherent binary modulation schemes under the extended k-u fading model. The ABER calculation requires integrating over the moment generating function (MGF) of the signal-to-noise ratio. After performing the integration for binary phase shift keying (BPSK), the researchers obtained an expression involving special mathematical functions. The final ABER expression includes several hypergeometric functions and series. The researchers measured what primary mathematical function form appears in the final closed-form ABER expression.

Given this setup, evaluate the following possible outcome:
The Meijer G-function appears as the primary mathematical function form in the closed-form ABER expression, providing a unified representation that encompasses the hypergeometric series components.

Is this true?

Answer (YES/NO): NO